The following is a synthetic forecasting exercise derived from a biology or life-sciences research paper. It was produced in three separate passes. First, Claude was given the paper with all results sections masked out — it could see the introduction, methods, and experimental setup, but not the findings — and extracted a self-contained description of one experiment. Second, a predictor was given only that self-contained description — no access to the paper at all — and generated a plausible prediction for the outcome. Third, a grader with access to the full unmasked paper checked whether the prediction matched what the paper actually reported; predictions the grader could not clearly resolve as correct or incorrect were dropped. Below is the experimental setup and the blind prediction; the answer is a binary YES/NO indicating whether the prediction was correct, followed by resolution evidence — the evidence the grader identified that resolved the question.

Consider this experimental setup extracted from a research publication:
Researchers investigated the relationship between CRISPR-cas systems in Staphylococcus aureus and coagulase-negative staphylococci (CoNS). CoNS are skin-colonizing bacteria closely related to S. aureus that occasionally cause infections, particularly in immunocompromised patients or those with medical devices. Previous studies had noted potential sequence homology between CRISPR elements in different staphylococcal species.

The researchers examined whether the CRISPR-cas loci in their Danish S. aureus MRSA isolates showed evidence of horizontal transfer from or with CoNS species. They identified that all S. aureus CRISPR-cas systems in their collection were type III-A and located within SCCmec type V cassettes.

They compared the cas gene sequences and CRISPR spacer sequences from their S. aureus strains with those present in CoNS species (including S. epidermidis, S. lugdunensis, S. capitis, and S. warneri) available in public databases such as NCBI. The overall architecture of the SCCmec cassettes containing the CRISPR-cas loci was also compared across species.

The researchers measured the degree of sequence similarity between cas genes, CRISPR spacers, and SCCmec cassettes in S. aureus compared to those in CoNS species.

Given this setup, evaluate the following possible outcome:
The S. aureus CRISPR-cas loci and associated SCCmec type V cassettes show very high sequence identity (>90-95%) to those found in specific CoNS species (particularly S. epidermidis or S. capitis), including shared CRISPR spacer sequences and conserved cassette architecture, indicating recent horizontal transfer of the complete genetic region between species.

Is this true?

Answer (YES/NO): YES